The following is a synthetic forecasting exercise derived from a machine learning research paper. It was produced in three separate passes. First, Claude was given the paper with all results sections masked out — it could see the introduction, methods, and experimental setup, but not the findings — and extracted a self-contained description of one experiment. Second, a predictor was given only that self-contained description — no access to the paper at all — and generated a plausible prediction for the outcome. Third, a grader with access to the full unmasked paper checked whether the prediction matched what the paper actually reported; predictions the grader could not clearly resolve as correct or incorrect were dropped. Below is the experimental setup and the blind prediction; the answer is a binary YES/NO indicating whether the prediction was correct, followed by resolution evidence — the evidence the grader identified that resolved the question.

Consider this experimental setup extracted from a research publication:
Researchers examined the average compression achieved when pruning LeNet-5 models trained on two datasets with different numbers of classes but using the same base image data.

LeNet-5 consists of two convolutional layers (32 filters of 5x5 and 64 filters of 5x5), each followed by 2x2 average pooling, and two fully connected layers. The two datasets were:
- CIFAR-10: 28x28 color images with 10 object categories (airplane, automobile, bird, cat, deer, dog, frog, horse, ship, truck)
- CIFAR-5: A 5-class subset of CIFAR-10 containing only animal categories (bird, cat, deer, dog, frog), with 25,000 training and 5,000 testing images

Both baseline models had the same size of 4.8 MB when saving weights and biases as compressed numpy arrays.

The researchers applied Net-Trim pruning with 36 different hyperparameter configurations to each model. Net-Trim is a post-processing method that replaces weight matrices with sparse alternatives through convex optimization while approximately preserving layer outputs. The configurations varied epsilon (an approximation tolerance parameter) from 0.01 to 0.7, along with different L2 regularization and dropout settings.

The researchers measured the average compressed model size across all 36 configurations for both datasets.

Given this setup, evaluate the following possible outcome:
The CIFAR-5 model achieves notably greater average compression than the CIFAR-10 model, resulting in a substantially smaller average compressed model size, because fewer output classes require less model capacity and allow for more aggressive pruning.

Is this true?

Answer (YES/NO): NO